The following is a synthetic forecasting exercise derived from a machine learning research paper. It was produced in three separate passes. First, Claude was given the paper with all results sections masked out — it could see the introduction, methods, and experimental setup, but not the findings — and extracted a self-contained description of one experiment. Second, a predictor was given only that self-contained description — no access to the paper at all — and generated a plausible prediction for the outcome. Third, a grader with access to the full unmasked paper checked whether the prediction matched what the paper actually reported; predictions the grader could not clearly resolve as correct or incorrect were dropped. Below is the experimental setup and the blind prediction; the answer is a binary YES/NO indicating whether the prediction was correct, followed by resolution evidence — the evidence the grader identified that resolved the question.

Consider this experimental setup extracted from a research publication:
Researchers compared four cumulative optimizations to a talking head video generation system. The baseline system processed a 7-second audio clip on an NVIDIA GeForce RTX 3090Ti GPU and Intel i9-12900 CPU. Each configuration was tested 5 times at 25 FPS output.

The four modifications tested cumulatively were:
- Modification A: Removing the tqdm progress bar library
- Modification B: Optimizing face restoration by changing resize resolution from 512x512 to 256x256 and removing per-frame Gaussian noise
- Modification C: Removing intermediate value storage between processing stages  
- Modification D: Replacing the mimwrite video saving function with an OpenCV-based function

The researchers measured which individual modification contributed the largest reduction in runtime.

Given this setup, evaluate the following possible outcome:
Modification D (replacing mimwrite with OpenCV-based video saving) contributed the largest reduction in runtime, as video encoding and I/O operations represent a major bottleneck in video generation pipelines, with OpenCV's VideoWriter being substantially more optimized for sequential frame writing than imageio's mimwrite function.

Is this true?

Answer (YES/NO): NO